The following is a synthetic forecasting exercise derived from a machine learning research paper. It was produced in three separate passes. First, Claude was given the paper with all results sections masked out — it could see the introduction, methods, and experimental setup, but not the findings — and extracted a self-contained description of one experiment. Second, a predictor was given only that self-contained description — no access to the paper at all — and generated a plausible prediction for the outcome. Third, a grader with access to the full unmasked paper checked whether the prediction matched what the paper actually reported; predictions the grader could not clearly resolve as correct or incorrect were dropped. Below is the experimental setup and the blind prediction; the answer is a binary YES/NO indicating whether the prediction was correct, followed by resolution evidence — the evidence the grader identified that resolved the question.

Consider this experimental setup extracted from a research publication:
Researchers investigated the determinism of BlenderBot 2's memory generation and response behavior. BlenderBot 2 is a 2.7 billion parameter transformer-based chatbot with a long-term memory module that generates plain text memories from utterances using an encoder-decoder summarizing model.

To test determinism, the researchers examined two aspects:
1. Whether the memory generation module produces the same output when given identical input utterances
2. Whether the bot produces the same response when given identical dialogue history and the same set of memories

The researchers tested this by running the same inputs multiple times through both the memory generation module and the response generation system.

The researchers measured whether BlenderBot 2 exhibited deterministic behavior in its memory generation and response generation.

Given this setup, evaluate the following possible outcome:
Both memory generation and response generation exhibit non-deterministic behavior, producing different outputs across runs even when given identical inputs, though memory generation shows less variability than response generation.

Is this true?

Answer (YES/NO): NO